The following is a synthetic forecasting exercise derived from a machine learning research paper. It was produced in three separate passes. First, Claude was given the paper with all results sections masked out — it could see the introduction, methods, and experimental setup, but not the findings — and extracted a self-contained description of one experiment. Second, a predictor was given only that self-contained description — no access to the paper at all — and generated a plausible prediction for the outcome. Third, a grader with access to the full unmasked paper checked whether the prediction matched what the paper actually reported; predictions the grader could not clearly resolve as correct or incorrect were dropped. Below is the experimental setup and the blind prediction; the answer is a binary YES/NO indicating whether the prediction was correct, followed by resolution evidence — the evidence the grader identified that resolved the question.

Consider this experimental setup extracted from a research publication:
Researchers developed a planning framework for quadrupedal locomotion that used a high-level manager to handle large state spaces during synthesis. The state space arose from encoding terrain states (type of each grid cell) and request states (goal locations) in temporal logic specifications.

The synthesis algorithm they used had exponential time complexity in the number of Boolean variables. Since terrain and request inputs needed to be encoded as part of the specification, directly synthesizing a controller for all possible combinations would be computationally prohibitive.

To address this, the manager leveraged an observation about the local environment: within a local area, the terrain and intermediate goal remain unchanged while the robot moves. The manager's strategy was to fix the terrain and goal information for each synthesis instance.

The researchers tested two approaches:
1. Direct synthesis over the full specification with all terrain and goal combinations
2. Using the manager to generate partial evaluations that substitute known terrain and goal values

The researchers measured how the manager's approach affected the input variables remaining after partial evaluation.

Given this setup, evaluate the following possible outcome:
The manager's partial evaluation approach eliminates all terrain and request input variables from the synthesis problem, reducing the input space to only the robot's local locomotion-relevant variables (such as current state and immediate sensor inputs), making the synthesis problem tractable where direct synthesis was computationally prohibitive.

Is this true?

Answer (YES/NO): YES